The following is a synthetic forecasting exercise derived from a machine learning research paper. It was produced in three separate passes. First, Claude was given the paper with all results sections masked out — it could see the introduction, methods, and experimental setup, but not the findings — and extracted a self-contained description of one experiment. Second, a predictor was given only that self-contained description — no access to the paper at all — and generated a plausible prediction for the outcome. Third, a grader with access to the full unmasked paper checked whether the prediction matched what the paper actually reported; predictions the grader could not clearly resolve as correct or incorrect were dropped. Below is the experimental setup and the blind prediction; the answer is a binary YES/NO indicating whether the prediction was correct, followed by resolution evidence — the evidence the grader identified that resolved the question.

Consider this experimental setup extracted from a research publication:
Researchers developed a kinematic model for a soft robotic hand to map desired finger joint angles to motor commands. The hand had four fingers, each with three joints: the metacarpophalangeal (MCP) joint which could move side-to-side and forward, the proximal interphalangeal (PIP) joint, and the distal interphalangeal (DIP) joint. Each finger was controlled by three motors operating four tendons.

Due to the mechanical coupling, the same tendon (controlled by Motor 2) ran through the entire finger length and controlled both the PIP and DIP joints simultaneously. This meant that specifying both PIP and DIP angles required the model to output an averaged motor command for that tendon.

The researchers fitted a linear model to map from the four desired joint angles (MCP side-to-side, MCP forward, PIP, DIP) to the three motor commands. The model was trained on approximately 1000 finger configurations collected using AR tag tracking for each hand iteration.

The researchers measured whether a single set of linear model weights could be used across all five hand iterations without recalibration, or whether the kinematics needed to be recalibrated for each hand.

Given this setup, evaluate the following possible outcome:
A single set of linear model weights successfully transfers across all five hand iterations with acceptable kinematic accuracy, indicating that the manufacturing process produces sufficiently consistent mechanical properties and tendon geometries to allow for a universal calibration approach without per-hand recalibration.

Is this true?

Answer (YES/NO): NO